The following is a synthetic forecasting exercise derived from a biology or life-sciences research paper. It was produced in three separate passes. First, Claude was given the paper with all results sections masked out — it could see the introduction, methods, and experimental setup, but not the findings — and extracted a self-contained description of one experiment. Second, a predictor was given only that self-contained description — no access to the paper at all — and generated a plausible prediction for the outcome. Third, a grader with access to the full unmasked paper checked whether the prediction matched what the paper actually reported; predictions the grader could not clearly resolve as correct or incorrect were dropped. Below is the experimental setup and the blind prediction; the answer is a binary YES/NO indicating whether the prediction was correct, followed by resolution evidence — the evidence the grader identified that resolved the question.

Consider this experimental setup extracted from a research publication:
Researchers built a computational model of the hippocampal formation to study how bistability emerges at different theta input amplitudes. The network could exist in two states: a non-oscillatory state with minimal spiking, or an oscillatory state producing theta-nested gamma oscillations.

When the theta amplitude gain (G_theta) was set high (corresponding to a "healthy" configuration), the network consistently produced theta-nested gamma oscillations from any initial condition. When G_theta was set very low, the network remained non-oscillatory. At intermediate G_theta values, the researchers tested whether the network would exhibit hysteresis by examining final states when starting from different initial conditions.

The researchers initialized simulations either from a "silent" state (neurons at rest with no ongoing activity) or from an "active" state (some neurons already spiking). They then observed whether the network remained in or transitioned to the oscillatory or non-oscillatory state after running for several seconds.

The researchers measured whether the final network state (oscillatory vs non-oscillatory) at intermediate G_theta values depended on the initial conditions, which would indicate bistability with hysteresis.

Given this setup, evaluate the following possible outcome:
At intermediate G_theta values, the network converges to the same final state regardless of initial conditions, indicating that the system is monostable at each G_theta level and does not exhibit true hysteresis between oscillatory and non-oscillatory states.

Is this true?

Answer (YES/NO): NO